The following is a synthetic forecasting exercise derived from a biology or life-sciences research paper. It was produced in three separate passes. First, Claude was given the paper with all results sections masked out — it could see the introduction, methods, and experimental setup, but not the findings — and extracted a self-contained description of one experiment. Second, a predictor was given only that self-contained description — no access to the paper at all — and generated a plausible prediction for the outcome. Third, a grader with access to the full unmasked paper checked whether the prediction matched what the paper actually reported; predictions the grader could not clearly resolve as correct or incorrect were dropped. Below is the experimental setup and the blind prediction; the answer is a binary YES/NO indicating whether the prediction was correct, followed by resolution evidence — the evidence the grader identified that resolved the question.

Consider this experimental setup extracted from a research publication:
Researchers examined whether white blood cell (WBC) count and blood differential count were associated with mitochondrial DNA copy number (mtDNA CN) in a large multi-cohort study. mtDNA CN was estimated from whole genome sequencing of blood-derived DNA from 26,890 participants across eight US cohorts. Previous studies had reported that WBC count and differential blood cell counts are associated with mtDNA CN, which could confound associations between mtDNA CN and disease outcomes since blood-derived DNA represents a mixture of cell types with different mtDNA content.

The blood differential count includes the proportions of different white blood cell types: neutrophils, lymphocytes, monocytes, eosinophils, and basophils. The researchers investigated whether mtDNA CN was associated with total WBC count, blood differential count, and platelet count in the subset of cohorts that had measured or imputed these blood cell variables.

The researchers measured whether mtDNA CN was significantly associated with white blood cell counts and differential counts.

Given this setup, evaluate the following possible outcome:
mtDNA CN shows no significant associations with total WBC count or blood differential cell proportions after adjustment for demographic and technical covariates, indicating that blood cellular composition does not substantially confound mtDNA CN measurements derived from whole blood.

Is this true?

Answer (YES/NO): NO